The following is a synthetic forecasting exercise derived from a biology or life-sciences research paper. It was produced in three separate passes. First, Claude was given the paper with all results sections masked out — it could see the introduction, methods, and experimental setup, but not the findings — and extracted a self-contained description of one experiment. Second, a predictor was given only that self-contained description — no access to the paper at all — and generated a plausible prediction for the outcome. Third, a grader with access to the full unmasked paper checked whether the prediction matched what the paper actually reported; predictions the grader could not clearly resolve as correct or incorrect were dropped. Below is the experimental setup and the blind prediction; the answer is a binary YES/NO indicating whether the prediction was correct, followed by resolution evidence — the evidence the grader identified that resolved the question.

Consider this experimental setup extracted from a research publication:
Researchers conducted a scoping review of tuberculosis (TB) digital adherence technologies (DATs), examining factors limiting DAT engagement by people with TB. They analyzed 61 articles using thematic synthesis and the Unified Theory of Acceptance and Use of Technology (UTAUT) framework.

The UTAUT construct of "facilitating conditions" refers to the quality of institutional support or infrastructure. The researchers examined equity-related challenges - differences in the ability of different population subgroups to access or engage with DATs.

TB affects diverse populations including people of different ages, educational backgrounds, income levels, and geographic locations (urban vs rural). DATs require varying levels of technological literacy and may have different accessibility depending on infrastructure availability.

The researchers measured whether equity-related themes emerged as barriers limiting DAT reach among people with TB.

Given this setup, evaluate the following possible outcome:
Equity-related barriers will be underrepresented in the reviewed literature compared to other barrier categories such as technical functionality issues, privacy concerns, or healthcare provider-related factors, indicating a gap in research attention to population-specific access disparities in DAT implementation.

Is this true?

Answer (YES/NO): NO